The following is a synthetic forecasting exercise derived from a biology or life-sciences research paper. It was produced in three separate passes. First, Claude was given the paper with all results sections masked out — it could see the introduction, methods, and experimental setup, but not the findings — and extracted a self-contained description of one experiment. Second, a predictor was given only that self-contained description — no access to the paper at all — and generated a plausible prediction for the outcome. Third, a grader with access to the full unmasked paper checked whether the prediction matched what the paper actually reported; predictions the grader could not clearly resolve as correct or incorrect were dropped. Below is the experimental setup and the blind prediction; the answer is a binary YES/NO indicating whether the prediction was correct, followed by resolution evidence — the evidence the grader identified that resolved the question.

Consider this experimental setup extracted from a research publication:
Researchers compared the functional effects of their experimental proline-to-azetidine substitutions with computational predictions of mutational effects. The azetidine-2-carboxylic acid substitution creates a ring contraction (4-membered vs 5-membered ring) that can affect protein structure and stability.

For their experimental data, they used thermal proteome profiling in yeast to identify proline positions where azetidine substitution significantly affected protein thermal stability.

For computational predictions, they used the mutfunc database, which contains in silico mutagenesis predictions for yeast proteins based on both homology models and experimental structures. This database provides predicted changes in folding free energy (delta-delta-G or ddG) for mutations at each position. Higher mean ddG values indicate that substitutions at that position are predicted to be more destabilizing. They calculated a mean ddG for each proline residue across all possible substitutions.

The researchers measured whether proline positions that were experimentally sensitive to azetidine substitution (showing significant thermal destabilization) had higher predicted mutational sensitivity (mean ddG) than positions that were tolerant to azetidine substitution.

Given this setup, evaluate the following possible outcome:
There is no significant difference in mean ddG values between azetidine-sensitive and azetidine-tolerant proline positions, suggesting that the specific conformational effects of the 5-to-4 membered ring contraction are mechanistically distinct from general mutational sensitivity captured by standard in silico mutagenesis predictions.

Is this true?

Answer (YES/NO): NO